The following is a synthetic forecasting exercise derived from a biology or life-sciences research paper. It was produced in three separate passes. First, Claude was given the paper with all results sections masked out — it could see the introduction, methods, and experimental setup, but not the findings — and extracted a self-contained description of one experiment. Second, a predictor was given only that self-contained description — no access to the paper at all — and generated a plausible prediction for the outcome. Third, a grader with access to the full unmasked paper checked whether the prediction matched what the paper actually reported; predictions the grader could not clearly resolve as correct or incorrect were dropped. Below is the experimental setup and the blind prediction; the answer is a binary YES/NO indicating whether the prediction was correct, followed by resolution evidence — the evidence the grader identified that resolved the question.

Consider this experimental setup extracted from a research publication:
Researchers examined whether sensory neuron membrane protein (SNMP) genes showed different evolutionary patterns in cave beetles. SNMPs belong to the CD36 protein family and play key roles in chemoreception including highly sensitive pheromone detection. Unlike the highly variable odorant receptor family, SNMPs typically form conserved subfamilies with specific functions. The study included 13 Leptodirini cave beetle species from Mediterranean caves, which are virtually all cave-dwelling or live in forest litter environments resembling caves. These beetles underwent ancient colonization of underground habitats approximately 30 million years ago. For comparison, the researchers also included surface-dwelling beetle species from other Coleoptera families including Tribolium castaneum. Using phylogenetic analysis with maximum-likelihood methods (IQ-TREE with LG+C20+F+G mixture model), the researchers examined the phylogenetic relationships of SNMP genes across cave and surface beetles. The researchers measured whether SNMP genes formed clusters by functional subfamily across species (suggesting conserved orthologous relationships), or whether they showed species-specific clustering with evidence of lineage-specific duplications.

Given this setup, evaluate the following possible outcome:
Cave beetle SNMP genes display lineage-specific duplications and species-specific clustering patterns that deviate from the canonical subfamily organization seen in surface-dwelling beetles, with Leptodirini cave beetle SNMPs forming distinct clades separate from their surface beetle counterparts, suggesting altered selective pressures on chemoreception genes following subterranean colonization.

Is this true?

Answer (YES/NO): NO